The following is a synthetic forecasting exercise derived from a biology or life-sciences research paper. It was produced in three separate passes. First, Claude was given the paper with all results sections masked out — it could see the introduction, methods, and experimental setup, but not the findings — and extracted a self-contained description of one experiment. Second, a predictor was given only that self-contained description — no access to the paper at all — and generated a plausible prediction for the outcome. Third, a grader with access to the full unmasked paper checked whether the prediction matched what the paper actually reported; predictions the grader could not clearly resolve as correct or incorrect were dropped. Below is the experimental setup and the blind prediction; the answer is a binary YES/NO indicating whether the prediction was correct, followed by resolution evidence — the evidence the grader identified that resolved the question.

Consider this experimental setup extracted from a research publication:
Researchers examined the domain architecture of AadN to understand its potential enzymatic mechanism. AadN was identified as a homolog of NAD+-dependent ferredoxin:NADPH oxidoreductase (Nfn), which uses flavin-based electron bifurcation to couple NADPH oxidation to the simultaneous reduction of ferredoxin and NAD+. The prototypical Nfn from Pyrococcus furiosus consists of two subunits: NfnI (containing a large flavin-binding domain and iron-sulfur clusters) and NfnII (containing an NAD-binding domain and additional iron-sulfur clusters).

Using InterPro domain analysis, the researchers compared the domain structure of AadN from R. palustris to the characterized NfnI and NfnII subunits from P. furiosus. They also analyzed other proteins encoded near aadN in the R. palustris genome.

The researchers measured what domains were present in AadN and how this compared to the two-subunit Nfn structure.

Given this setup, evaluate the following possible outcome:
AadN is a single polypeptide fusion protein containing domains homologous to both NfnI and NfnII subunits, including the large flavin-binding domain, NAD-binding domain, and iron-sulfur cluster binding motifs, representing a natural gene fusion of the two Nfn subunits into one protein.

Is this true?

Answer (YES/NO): YES